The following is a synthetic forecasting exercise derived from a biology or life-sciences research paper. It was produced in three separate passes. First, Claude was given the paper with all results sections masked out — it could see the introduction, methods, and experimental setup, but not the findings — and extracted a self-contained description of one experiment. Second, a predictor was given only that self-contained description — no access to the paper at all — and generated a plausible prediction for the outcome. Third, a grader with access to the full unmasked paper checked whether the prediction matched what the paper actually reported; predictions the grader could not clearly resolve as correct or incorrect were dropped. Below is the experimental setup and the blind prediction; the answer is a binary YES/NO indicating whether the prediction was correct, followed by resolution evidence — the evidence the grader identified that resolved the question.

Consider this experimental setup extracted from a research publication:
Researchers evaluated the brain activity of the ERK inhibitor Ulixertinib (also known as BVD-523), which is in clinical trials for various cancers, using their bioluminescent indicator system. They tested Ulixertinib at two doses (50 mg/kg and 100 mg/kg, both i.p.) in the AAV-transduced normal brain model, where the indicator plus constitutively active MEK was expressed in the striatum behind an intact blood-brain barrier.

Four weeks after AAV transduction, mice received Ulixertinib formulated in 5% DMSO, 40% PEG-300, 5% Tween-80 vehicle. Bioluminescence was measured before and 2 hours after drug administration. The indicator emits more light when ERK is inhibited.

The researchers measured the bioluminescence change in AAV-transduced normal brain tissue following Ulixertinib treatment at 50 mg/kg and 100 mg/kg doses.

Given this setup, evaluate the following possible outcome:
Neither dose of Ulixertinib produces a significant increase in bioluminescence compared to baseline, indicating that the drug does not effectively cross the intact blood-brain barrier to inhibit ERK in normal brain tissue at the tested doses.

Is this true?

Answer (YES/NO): YES